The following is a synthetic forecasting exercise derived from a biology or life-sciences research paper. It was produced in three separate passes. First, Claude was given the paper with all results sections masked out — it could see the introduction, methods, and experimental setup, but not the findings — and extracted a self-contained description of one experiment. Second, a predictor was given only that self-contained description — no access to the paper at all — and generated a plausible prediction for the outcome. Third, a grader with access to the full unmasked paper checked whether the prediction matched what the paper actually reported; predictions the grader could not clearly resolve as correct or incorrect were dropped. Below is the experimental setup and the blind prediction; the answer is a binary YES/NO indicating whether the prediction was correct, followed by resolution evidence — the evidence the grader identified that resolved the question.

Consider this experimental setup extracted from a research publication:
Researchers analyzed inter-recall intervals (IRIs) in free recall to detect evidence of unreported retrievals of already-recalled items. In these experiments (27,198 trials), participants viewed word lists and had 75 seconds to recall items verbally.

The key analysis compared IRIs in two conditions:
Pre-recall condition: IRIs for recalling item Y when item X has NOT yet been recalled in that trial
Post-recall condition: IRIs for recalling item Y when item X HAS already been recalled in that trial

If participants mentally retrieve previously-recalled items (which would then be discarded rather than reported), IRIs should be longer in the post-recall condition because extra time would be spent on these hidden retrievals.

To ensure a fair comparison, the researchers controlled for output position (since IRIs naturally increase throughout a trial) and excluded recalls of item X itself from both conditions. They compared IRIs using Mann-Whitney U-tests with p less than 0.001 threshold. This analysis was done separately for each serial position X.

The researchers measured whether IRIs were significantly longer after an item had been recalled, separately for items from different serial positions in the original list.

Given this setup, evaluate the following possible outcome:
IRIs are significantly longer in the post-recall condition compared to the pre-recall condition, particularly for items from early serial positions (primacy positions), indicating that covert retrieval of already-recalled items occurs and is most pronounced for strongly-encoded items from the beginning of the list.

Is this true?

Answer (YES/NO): NO